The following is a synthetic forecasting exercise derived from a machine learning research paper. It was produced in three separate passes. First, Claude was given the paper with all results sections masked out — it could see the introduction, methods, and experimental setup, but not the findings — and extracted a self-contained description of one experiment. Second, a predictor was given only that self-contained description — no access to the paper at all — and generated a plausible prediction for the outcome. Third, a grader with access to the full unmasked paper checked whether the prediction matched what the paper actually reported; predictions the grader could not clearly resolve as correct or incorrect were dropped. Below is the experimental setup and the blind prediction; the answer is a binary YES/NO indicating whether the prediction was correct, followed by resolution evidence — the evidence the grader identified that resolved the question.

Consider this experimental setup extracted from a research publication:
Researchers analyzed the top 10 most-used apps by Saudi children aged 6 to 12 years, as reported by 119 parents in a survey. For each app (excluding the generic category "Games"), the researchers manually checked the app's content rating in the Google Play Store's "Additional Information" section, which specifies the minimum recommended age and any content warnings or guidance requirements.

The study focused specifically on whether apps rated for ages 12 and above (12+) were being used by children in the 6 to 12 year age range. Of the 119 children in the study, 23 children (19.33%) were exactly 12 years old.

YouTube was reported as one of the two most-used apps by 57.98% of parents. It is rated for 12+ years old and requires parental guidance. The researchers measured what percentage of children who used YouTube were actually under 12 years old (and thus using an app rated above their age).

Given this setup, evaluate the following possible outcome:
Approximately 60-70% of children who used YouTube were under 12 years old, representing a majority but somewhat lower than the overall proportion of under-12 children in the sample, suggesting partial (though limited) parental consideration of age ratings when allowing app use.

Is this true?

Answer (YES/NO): NO